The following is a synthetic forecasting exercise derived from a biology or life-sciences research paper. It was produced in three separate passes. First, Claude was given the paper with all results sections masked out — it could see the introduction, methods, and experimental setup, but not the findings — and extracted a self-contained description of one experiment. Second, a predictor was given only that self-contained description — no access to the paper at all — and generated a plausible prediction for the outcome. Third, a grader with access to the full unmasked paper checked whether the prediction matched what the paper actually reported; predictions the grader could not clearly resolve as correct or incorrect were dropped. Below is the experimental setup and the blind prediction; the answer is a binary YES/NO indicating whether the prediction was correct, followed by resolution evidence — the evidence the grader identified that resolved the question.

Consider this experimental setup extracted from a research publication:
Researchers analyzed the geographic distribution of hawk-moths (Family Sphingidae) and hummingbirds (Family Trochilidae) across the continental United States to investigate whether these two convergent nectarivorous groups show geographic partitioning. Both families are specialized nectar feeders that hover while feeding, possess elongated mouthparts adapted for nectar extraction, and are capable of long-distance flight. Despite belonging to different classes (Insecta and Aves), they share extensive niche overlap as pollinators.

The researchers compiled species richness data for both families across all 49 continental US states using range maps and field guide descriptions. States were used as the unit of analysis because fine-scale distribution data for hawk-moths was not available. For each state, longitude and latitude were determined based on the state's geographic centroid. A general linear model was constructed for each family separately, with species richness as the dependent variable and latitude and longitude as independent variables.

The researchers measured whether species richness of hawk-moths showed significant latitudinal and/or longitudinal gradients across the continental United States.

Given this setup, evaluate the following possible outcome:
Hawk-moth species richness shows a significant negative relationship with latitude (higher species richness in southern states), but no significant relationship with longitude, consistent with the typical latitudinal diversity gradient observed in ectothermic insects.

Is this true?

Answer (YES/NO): NO